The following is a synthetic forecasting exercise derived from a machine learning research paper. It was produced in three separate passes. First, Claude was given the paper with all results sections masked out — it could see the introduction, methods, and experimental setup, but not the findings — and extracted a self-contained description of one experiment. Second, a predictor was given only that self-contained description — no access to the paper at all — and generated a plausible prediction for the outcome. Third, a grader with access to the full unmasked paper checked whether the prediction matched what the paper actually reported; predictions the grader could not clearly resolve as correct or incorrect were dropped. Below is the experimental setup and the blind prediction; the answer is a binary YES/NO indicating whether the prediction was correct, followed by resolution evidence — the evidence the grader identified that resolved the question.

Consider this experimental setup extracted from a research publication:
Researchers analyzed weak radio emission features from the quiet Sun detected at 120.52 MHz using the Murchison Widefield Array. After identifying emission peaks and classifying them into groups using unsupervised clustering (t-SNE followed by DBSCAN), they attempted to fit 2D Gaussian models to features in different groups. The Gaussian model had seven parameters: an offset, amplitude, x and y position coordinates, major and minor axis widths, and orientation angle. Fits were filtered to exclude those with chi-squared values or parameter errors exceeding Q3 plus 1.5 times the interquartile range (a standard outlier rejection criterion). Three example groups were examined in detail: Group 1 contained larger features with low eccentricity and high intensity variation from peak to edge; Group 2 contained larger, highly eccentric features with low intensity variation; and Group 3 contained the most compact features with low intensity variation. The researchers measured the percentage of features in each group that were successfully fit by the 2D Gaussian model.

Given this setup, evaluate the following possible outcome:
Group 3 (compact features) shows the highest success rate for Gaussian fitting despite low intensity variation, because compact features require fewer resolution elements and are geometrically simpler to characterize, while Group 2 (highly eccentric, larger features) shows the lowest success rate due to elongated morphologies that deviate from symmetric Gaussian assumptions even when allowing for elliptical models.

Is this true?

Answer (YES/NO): NO